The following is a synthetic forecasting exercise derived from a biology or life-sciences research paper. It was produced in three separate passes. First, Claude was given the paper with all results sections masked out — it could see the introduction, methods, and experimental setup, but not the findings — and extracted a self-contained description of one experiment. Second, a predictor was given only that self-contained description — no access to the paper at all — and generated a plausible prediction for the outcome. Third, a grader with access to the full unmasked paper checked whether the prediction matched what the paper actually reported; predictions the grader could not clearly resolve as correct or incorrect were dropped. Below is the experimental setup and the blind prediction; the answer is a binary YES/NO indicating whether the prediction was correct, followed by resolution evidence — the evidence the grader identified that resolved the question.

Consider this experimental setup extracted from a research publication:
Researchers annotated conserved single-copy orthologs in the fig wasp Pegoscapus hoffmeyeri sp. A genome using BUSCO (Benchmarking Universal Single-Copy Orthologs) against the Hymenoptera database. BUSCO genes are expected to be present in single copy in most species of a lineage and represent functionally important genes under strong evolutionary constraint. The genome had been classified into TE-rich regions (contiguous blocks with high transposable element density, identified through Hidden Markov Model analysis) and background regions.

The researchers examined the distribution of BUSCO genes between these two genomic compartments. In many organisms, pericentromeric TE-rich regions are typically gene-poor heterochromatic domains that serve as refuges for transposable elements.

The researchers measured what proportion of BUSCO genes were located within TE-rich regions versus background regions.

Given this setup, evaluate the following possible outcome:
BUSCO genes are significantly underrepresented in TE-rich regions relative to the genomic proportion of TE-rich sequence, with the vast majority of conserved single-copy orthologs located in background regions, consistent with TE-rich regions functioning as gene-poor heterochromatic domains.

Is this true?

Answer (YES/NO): NO